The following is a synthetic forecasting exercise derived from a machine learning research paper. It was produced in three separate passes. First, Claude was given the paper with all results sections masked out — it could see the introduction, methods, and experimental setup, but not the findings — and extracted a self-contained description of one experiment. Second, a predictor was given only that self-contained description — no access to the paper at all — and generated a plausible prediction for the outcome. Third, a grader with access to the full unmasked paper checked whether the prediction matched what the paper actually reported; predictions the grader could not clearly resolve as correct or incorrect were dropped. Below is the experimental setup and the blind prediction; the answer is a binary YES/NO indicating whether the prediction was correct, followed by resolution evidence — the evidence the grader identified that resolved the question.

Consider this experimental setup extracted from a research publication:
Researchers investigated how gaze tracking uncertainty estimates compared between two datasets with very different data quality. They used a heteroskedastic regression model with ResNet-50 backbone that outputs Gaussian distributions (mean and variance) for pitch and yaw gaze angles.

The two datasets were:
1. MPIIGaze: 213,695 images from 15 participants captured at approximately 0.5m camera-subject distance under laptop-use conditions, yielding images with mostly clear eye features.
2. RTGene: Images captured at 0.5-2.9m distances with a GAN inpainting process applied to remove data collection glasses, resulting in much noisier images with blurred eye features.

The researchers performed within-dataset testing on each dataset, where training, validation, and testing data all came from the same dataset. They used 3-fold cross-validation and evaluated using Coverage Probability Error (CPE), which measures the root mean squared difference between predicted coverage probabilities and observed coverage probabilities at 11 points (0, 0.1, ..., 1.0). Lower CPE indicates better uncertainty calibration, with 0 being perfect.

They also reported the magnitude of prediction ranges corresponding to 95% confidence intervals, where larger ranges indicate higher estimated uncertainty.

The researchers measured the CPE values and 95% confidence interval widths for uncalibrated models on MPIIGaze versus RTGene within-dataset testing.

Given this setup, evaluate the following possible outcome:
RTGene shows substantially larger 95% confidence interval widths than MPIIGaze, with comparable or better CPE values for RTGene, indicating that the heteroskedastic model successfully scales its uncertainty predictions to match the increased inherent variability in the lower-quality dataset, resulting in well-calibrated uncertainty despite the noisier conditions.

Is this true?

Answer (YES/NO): NO